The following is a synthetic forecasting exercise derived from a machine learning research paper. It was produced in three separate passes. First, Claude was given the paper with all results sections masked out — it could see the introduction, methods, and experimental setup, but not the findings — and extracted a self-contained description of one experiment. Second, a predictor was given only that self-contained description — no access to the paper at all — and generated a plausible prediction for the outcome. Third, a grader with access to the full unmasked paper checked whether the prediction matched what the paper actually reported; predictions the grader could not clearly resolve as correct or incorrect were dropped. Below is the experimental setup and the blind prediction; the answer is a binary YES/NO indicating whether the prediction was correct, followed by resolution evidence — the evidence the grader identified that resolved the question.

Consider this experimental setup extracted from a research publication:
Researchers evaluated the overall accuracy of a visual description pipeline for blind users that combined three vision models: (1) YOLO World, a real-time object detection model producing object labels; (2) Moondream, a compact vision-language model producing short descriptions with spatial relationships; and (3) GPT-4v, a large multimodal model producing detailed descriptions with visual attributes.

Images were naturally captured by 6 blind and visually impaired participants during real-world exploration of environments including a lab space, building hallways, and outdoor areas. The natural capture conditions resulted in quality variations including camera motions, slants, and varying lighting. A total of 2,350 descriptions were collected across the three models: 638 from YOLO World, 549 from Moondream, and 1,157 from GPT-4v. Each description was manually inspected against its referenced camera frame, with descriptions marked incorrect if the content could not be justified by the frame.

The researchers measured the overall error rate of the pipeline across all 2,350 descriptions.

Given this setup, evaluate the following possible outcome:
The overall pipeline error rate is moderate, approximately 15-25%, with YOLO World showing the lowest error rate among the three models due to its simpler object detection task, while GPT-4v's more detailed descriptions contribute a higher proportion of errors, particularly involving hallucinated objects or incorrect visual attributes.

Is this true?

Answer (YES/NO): NO